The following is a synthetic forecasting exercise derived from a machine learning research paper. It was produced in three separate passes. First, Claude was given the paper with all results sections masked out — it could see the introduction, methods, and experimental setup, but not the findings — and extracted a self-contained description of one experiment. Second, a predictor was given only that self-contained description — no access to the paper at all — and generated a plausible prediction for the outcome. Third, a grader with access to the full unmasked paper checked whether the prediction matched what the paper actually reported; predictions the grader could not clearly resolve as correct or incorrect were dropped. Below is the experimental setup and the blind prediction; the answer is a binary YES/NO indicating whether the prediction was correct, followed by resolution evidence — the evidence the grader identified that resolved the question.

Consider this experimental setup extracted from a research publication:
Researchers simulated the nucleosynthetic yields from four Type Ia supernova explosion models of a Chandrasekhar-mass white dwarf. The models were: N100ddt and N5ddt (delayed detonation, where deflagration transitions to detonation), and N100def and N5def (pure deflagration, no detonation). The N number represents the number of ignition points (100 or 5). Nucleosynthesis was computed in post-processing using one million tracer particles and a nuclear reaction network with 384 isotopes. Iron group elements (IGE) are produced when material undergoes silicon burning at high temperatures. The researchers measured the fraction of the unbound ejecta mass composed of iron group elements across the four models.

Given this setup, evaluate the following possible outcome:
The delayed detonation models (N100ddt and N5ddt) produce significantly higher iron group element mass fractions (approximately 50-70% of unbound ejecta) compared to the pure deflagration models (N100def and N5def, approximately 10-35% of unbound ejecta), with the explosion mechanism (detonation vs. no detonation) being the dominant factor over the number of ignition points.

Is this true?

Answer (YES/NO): NO